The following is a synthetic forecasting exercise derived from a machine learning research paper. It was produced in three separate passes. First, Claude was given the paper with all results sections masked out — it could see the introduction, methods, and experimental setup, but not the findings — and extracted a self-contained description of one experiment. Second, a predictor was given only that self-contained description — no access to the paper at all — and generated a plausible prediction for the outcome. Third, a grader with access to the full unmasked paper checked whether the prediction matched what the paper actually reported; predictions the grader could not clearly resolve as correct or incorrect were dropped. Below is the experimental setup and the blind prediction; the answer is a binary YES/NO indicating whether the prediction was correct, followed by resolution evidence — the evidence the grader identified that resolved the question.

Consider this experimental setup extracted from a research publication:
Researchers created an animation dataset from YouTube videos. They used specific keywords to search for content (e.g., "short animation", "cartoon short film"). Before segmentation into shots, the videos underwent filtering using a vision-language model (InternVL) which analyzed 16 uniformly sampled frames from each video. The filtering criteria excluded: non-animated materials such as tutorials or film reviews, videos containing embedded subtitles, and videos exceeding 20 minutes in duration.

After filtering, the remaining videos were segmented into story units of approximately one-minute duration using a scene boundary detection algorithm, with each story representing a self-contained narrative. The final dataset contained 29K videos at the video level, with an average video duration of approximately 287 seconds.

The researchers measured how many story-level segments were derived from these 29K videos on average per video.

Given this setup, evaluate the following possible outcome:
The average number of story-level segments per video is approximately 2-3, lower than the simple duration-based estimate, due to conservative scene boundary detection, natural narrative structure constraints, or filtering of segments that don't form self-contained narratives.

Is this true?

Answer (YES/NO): NO